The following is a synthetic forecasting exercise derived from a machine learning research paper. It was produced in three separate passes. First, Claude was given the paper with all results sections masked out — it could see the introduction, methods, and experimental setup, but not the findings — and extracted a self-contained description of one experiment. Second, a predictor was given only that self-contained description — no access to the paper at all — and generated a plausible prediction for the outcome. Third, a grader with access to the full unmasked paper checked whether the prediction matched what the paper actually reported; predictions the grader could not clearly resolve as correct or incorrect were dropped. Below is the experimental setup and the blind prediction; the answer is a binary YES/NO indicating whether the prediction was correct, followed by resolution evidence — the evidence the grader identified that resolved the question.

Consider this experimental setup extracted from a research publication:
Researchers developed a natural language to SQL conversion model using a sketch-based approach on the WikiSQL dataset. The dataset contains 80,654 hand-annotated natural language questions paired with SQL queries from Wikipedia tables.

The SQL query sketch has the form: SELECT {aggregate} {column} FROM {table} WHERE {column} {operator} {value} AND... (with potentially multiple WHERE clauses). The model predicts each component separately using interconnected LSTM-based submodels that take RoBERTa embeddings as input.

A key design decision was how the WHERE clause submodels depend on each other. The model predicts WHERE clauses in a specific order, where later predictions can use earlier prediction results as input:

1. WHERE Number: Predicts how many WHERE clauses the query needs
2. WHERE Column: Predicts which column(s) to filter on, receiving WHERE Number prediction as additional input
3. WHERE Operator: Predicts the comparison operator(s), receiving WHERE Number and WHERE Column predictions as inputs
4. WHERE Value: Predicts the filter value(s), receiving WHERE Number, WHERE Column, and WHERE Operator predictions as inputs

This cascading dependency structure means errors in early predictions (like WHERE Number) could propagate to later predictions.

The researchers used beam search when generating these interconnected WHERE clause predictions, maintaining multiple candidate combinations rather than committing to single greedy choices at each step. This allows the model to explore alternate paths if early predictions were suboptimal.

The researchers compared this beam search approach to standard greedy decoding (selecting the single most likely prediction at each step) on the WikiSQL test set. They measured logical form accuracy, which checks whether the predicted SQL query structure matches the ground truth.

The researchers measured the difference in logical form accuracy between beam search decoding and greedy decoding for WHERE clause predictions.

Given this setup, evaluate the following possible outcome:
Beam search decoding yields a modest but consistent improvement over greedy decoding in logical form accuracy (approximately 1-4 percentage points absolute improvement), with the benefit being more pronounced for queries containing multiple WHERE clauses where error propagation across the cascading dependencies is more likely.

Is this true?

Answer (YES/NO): NO